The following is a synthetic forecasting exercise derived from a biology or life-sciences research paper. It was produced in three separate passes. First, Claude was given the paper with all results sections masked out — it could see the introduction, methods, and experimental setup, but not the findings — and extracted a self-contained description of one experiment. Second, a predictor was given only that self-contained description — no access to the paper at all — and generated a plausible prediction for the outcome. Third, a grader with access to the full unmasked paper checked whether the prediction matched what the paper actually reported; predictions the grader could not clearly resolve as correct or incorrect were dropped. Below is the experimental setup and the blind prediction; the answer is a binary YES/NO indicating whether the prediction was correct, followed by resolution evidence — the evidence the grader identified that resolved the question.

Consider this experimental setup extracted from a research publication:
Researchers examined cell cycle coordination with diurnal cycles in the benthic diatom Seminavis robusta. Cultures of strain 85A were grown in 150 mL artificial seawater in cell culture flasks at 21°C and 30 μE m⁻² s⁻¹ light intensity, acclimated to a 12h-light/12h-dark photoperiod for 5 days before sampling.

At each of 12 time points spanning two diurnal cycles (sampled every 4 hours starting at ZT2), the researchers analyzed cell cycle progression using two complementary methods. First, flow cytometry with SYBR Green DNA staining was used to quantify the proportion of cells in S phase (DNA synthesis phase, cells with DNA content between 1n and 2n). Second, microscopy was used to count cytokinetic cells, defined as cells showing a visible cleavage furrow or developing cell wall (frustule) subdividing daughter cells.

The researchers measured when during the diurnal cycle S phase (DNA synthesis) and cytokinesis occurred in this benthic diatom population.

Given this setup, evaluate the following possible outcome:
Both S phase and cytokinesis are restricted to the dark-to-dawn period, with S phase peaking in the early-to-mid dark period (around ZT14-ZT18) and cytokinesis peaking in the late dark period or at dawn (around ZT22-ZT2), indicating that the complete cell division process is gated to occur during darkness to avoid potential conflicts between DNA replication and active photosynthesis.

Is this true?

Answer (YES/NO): NO